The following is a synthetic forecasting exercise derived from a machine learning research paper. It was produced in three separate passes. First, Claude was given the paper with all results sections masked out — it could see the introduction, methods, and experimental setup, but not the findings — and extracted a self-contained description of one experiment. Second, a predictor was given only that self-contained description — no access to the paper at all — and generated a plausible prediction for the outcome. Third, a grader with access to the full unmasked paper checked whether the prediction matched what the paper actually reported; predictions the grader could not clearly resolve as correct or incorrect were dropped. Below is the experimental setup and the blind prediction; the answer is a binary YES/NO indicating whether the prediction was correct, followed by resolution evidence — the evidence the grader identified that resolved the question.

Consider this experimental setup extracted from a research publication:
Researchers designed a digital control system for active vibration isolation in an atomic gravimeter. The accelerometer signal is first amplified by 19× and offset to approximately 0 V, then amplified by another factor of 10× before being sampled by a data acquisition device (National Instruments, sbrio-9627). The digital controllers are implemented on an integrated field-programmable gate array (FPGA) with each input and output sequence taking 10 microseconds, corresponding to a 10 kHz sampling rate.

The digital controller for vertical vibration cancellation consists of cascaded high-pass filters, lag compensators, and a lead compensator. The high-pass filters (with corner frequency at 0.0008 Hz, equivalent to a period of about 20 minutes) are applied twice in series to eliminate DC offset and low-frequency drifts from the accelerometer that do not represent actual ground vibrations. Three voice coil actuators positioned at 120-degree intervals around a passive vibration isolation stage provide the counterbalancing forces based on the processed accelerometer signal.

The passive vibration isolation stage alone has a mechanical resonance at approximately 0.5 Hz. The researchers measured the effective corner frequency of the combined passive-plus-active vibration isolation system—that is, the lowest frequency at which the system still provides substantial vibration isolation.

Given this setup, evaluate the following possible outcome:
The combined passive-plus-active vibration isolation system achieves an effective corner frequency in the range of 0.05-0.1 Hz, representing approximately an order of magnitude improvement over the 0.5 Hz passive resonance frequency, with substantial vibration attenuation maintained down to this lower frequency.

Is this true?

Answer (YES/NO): NO